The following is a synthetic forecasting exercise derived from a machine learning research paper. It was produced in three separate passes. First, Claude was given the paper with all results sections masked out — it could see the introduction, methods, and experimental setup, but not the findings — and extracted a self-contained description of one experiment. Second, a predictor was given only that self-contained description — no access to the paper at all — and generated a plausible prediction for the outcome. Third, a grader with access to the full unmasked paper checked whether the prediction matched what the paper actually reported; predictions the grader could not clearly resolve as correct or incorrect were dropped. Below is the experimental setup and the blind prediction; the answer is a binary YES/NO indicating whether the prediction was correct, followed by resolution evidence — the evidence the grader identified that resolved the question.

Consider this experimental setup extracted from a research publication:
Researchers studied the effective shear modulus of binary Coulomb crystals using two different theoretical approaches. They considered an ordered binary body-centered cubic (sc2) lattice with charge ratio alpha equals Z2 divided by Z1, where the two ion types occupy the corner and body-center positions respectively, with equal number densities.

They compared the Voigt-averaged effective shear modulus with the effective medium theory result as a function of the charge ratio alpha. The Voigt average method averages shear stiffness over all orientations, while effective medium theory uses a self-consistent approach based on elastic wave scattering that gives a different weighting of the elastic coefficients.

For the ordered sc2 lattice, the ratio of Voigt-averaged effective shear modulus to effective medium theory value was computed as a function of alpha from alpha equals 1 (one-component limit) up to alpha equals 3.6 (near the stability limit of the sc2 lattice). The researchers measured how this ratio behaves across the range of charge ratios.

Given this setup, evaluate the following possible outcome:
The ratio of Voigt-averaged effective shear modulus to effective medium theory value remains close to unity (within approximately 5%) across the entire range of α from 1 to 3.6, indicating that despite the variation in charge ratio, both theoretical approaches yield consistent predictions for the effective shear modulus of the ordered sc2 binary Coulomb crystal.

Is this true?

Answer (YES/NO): NO